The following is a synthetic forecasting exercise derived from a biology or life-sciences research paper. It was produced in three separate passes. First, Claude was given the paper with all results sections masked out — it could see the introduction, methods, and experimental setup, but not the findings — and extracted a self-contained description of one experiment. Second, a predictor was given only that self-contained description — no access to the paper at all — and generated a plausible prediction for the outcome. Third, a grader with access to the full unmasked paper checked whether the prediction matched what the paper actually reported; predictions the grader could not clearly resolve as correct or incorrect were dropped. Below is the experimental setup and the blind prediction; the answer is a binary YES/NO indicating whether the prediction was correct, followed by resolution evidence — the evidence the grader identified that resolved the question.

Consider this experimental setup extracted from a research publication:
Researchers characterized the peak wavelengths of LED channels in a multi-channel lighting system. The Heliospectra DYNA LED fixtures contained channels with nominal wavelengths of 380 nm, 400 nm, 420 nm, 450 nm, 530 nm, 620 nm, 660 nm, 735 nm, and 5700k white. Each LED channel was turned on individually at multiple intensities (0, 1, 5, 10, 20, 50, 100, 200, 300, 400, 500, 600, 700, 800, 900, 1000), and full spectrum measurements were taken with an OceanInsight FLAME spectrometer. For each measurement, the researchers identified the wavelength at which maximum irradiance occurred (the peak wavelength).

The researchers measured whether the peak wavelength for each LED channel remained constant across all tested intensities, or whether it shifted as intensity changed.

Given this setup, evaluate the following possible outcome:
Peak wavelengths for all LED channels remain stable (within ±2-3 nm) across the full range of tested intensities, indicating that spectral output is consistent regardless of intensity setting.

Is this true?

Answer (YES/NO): NO